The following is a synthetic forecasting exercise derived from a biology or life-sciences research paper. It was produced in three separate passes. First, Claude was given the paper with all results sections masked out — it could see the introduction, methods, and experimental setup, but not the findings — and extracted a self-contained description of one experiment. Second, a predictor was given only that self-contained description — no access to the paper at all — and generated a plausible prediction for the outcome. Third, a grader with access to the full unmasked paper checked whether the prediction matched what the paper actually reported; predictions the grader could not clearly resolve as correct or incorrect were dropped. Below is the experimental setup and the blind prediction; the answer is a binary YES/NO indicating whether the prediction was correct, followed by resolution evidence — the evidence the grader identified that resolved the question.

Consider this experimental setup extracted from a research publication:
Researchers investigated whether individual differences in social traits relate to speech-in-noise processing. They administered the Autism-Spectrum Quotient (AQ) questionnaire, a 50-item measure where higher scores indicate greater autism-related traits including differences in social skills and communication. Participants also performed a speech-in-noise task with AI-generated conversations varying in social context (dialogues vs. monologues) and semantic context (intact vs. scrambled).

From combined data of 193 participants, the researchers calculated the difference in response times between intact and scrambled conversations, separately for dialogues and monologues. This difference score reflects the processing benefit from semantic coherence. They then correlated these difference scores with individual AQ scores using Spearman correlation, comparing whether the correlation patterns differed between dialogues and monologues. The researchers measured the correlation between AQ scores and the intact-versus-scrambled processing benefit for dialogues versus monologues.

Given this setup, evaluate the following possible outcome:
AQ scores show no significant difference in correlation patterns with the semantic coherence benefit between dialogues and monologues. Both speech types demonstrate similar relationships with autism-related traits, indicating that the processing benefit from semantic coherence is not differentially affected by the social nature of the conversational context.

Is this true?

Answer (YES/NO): NO